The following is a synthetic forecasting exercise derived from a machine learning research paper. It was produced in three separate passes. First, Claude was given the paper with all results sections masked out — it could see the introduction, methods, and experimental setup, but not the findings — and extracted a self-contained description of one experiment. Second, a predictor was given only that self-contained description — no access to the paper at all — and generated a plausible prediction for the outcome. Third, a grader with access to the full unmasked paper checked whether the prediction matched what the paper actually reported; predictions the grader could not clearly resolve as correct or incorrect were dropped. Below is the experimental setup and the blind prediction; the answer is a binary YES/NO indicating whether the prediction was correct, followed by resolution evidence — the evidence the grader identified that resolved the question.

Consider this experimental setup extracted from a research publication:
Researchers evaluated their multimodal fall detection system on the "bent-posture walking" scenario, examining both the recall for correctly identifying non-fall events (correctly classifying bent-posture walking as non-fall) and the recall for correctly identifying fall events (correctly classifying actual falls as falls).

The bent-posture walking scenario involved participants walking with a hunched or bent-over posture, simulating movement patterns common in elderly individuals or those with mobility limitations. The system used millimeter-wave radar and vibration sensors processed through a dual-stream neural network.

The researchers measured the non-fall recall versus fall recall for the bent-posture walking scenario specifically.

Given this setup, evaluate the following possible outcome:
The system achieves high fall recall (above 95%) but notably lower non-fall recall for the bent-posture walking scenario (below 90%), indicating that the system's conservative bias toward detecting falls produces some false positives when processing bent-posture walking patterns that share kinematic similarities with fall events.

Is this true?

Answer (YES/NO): NO